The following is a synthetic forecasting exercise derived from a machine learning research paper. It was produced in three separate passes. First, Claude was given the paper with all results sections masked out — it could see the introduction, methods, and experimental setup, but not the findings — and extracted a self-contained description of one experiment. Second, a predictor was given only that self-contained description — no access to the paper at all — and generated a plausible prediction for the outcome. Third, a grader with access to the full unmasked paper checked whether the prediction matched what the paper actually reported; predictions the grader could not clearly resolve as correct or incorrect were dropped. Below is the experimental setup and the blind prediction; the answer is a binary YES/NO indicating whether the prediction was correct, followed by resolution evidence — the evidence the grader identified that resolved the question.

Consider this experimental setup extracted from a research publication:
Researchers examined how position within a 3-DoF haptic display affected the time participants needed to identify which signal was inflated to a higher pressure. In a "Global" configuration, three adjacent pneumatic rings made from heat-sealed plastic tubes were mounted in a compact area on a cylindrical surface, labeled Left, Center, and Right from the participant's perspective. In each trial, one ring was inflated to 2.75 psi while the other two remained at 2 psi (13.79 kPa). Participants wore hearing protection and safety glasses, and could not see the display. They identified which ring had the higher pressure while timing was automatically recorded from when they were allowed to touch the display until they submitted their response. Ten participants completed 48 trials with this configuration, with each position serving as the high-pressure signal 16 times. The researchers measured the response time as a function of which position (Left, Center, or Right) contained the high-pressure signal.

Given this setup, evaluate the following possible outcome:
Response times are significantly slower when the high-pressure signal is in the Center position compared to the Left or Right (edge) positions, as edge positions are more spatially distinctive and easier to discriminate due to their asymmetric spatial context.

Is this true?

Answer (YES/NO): NO